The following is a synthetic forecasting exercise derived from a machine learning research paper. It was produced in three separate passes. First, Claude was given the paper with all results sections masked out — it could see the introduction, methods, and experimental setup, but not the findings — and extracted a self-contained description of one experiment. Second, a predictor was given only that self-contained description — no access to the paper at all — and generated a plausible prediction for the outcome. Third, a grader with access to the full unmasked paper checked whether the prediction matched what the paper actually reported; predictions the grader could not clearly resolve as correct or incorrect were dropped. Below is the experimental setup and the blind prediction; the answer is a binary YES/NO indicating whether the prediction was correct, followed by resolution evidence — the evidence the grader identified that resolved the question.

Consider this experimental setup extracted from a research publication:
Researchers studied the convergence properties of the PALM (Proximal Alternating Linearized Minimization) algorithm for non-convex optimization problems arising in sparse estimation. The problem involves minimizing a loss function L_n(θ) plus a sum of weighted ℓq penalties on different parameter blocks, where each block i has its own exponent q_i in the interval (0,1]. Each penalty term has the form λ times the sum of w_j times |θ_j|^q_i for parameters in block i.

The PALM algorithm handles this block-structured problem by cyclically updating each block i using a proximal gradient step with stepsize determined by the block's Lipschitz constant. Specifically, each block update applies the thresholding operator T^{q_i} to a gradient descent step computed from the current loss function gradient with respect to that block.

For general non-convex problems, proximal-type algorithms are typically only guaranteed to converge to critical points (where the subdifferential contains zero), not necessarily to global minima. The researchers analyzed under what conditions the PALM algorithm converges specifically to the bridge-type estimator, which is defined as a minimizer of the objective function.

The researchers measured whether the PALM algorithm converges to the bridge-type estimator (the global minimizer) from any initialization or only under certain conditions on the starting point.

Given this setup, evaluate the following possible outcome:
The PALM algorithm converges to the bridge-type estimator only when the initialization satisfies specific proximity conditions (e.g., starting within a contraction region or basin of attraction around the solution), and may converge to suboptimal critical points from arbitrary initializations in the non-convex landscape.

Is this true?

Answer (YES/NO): YES